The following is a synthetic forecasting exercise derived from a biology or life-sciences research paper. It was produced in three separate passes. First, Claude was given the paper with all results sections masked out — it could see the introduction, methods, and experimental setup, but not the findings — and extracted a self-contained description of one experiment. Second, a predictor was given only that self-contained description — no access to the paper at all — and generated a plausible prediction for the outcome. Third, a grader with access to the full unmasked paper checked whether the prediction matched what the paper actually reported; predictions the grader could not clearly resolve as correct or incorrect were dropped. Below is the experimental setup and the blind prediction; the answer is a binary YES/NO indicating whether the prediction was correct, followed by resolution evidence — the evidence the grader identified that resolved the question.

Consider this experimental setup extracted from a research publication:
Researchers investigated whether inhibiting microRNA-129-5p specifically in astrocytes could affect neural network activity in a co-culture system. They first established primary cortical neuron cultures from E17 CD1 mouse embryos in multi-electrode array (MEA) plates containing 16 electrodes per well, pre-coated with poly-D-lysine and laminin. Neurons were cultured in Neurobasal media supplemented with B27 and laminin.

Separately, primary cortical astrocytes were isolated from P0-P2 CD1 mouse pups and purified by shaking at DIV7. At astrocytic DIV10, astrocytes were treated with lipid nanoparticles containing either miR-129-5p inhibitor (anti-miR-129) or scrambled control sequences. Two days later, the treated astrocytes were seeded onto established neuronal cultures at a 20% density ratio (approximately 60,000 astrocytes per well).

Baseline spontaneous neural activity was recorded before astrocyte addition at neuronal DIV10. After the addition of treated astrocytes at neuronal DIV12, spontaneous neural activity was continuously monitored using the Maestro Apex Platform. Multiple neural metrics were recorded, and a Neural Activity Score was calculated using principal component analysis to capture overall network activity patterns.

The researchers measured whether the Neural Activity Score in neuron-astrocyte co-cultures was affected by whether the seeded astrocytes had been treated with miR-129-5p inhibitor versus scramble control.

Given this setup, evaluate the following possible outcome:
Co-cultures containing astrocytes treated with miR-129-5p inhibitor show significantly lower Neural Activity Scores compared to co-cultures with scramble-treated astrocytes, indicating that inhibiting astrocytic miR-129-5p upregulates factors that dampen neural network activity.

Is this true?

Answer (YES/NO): YES